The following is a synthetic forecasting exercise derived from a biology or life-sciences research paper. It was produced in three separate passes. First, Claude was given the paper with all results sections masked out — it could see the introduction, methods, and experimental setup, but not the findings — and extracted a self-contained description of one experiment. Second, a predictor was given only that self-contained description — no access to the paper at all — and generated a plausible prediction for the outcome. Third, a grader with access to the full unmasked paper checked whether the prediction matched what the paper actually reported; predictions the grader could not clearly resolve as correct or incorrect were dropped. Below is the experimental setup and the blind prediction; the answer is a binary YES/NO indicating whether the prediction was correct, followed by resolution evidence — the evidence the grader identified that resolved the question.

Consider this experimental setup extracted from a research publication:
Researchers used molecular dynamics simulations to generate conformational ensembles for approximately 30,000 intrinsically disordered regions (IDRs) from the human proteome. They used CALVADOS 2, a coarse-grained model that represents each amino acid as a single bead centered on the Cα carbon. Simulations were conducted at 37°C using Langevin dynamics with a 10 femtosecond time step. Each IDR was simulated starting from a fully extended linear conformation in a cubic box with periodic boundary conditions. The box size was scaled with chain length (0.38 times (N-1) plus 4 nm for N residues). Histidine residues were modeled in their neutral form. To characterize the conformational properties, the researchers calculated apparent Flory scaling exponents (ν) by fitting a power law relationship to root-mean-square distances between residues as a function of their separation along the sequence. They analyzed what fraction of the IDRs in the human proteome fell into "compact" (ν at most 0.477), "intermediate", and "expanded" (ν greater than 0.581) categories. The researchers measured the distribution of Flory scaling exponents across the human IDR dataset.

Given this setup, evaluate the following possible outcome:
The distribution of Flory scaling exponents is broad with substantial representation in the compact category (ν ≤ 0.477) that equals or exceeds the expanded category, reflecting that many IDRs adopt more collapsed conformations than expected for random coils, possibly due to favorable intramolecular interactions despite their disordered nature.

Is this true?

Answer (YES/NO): NO